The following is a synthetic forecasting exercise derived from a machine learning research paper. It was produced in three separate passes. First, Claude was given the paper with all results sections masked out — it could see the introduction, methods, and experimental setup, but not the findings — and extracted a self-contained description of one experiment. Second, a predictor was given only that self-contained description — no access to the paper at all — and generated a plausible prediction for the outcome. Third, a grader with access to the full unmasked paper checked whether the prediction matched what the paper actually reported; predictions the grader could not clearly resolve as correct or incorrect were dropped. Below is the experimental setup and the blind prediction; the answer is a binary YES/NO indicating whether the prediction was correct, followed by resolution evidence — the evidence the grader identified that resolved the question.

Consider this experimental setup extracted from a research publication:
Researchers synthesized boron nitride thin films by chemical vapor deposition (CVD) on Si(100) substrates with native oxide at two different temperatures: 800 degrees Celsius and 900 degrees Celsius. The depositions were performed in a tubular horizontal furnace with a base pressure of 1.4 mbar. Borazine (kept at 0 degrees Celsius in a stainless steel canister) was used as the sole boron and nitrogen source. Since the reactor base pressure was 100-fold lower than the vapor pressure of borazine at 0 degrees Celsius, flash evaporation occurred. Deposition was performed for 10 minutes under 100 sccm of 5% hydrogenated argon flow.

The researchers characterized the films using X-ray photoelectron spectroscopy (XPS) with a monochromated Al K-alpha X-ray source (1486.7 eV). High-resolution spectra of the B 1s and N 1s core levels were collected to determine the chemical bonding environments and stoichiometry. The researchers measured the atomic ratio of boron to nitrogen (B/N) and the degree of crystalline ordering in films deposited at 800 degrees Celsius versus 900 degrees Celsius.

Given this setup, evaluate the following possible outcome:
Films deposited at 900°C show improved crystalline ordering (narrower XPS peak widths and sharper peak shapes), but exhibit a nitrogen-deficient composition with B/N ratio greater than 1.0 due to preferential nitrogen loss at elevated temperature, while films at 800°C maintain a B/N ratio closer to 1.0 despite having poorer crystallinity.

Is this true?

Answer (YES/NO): NO